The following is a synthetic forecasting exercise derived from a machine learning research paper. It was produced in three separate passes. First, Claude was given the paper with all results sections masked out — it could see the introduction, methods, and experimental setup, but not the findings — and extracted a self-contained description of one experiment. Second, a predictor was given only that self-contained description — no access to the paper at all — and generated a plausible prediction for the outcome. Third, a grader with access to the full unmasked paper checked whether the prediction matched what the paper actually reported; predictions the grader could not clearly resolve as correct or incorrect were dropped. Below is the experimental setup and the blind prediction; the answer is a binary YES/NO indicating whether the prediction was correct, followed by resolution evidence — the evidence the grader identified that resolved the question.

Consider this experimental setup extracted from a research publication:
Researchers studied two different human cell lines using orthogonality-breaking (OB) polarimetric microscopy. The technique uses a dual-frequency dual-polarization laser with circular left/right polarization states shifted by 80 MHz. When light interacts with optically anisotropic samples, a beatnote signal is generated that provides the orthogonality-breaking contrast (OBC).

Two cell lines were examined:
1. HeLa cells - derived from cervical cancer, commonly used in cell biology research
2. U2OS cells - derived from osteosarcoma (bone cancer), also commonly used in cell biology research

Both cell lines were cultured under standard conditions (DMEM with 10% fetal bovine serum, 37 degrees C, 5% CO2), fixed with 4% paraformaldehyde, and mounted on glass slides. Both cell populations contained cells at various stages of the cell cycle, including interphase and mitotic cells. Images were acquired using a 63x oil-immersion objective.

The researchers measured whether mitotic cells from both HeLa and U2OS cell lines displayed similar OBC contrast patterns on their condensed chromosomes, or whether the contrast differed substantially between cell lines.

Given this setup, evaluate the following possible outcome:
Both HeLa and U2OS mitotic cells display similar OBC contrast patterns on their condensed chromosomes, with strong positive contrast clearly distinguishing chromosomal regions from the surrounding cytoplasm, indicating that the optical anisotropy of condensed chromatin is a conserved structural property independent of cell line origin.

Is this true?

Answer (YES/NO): YES